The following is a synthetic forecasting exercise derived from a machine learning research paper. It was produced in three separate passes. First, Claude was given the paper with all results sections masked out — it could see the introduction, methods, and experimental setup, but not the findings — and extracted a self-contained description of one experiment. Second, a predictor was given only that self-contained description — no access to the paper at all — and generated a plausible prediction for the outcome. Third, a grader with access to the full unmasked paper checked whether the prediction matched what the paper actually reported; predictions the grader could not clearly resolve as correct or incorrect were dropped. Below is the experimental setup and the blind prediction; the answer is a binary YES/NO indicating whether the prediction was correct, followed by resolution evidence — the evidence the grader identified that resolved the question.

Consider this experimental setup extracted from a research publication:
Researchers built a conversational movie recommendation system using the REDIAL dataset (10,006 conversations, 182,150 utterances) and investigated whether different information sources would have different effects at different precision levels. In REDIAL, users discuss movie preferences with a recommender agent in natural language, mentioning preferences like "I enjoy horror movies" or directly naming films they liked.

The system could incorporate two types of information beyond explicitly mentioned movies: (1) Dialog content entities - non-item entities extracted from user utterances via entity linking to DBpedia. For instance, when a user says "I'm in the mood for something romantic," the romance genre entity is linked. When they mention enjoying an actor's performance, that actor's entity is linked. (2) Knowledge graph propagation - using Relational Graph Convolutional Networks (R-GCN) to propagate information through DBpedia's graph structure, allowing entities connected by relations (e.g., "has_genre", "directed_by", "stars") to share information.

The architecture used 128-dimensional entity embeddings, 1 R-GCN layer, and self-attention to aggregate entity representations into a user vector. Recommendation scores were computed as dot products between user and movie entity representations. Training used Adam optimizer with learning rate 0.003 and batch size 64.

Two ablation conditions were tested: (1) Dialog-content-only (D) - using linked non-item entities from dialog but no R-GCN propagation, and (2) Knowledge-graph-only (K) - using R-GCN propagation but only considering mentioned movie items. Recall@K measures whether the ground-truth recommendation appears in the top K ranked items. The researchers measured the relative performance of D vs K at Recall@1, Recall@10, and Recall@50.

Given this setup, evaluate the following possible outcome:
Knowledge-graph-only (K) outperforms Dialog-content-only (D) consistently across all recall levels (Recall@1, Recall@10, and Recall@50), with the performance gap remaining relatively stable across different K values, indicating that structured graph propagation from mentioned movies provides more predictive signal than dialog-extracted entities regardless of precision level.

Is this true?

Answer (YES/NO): NO